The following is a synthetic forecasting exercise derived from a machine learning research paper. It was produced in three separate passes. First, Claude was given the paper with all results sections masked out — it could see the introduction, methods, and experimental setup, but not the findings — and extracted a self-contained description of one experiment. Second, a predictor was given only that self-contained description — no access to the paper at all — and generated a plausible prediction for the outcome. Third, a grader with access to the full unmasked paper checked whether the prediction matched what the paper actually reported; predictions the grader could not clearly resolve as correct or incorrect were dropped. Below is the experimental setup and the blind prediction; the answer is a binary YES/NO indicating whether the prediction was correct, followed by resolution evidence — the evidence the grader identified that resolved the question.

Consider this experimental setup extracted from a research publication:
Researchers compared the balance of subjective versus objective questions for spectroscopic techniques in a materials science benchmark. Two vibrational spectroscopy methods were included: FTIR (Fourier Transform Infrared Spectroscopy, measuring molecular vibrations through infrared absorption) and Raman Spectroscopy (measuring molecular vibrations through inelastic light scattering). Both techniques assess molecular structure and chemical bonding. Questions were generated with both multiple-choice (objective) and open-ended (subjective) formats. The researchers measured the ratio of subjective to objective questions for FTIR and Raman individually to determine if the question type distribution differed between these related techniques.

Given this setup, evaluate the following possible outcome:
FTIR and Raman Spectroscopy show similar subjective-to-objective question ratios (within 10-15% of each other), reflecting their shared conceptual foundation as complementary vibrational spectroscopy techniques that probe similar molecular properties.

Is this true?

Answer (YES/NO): YES